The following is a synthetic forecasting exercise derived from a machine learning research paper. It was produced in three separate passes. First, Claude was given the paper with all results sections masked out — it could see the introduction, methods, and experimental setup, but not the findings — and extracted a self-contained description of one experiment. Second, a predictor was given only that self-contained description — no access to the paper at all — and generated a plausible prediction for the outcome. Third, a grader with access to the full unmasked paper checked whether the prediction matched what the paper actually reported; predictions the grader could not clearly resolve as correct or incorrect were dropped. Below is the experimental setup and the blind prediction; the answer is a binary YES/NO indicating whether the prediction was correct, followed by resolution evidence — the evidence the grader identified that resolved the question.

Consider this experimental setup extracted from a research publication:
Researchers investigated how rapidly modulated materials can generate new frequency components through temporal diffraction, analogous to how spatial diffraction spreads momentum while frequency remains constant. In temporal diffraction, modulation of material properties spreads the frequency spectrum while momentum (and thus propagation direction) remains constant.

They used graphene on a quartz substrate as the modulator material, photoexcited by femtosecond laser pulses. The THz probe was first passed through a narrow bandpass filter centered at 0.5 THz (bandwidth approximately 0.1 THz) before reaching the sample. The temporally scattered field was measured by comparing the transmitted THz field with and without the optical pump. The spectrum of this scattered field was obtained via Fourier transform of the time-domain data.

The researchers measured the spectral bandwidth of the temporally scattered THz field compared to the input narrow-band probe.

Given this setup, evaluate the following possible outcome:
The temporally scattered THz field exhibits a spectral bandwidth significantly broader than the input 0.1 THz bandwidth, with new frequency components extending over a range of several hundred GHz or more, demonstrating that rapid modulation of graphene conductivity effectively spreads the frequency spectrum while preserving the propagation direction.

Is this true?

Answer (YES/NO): YES